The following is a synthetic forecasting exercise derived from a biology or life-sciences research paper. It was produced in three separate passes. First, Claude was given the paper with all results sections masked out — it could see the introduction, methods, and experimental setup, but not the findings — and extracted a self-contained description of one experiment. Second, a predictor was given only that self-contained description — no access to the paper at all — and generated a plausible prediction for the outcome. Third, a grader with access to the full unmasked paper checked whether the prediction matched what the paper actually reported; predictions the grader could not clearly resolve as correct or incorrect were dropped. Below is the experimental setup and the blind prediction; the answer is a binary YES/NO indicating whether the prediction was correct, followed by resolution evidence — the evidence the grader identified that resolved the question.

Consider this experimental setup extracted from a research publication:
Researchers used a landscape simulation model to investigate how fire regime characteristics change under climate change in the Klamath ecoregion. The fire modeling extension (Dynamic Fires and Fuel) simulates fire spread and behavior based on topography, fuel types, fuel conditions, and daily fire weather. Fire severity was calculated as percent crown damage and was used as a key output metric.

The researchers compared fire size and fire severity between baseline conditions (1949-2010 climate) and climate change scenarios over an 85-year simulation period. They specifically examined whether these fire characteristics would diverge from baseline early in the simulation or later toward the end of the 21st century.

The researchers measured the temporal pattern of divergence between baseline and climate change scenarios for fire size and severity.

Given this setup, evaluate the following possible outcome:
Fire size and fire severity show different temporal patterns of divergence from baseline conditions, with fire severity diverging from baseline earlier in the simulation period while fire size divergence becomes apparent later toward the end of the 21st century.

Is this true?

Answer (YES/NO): NO